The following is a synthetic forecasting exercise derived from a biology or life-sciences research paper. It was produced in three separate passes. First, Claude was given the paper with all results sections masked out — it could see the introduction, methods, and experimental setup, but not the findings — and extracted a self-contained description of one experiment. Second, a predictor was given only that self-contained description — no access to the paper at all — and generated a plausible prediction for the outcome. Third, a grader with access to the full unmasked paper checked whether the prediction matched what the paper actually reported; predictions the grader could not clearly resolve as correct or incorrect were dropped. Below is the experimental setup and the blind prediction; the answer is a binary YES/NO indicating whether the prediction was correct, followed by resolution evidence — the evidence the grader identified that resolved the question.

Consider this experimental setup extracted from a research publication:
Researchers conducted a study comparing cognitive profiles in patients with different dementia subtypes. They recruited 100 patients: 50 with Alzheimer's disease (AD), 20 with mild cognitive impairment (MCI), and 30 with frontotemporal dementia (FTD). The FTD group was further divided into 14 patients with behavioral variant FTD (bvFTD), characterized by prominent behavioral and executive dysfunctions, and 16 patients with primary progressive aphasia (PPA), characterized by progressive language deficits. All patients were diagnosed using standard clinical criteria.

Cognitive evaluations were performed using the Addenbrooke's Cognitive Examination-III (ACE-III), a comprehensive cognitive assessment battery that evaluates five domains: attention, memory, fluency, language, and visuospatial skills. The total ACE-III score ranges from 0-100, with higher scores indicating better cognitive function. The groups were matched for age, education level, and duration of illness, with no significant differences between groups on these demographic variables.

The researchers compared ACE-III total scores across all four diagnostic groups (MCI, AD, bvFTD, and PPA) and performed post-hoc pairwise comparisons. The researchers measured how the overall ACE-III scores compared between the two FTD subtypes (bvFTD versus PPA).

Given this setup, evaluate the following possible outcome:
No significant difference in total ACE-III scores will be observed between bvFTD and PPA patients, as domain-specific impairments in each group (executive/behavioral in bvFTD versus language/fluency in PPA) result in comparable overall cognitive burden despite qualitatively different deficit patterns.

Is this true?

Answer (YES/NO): NO